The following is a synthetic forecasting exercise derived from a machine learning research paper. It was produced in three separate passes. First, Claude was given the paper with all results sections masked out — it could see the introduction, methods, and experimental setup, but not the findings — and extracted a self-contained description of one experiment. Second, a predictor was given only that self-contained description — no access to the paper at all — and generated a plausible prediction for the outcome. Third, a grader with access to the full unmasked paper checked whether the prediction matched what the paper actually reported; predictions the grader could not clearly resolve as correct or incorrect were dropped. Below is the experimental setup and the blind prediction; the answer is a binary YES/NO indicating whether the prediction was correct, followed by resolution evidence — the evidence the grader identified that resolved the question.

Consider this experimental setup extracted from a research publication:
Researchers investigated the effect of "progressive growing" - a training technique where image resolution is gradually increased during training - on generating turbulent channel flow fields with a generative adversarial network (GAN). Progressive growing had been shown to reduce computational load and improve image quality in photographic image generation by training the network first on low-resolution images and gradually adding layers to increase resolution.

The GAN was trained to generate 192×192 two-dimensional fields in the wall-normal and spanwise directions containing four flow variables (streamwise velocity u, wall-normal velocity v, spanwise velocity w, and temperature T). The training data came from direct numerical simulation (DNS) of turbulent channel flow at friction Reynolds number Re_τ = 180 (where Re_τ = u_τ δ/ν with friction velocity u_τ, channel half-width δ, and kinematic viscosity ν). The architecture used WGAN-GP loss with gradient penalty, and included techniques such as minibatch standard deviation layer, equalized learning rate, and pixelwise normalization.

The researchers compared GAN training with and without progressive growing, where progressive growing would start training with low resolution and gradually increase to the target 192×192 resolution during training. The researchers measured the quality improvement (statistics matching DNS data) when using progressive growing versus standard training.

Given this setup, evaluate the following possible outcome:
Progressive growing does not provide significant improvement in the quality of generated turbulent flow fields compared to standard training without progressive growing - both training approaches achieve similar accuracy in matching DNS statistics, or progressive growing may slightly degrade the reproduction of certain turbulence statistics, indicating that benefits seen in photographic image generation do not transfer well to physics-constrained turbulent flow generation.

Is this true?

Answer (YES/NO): NO